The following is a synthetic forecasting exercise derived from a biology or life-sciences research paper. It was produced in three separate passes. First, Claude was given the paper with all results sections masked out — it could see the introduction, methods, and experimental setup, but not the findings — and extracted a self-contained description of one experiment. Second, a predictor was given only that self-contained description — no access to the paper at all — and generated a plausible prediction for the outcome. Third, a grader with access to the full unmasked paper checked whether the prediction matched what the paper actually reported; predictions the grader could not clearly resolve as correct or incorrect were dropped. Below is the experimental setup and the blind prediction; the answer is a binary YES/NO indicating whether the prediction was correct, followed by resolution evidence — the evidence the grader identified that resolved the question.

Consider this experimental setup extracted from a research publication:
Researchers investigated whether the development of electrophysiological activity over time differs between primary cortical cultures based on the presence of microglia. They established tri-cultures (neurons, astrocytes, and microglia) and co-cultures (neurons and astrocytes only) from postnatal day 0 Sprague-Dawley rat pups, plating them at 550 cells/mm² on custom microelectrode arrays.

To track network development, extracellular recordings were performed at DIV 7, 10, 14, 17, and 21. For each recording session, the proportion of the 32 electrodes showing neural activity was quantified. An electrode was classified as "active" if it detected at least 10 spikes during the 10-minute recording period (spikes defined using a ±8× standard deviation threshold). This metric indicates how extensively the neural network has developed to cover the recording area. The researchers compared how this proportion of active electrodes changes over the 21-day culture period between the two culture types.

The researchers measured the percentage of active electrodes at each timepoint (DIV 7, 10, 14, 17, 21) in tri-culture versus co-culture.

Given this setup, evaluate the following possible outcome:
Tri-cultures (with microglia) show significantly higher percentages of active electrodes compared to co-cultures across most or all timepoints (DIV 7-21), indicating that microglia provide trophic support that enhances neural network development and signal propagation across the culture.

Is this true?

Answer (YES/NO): NO